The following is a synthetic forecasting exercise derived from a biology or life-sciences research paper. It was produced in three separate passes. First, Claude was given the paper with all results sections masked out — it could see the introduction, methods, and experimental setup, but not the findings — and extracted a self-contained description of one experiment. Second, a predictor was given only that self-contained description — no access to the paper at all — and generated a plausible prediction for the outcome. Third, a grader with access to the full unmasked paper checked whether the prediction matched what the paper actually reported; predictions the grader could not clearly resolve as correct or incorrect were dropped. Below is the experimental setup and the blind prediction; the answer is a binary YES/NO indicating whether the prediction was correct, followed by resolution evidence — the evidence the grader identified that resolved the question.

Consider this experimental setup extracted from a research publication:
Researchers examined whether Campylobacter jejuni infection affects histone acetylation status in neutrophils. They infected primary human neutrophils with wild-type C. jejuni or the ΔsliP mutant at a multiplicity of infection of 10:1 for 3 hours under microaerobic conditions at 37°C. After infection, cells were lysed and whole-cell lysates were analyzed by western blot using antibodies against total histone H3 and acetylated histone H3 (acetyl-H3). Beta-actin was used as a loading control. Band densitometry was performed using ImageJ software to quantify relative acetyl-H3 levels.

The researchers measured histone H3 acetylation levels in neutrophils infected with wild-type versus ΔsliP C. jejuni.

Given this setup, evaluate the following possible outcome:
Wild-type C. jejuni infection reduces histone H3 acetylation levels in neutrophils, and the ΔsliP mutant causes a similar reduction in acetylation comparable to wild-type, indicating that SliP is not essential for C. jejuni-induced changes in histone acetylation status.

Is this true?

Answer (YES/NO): NO